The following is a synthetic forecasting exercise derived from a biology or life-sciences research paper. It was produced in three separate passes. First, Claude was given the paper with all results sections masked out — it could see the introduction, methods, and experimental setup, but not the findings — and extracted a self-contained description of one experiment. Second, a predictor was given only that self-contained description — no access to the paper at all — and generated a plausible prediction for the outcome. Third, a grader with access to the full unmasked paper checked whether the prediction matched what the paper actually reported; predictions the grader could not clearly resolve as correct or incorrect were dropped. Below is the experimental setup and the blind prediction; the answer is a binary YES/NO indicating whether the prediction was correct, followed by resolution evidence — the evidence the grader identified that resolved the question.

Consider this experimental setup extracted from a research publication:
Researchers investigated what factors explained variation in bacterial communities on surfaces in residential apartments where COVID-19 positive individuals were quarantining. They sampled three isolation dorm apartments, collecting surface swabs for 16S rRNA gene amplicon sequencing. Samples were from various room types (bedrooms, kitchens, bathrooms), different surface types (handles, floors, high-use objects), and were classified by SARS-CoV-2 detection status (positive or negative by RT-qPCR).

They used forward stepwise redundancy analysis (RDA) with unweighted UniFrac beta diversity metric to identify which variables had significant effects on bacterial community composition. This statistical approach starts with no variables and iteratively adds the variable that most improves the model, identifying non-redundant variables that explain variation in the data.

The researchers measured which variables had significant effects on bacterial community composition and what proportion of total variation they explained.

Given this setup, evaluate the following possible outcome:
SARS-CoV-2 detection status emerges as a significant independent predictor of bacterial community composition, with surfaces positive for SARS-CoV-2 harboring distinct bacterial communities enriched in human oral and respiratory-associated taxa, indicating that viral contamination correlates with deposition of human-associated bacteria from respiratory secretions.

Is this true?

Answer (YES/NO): NO